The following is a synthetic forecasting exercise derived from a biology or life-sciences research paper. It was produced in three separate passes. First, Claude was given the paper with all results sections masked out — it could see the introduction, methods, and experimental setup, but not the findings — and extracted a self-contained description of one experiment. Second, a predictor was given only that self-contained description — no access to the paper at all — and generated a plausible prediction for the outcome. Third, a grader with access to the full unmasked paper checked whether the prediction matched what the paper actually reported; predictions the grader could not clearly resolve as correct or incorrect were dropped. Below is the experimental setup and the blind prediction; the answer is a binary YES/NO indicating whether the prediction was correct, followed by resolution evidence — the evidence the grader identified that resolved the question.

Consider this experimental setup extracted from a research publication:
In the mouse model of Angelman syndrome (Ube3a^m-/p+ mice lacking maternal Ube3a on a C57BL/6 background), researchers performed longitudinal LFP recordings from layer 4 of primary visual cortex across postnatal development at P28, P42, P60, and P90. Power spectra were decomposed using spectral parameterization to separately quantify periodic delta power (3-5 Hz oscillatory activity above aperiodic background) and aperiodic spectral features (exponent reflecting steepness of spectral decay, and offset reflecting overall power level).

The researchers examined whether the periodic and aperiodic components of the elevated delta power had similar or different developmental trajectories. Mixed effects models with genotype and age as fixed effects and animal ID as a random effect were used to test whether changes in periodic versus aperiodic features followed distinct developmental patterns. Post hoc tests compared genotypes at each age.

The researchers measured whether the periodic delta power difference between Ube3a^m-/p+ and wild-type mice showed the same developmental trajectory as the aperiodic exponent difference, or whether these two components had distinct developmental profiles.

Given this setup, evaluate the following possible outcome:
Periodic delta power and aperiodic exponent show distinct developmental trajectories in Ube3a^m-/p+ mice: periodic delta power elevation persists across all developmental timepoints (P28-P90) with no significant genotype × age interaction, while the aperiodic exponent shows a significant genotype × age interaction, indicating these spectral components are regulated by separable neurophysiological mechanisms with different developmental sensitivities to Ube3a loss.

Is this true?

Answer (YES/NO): NO